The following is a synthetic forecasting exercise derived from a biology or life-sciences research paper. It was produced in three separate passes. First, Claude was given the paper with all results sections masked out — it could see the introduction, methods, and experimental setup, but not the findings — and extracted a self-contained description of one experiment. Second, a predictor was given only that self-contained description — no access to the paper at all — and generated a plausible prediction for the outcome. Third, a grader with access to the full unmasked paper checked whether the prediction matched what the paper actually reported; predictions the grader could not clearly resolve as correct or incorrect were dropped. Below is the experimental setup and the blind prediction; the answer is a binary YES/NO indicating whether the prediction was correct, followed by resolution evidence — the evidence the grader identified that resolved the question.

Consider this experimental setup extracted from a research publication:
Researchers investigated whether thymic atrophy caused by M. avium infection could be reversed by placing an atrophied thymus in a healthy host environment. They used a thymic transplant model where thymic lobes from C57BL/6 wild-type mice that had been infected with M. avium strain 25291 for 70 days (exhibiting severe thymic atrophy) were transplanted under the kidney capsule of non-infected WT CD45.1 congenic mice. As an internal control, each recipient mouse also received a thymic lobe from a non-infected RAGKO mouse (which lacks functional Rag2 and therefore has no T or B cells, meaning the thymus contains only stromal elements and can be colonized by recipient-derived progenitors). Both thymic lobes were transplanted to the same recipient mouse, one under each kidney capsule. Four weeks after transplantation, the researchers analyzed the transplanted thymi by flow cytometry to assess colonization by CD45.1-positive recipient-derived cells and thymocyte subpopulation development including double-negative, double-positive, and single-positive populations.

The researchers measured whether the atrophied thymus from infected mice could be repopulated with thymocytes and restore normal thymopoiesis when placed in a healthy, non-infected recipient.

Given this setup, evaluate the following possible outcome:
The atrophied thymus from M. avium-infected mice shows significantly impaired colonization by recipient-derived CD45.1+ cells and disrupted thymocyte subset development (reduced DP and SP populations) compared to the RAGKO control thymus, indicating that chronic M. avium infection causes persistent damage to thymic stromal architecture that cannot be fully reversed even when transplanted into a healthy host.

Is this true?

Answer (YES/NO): YES